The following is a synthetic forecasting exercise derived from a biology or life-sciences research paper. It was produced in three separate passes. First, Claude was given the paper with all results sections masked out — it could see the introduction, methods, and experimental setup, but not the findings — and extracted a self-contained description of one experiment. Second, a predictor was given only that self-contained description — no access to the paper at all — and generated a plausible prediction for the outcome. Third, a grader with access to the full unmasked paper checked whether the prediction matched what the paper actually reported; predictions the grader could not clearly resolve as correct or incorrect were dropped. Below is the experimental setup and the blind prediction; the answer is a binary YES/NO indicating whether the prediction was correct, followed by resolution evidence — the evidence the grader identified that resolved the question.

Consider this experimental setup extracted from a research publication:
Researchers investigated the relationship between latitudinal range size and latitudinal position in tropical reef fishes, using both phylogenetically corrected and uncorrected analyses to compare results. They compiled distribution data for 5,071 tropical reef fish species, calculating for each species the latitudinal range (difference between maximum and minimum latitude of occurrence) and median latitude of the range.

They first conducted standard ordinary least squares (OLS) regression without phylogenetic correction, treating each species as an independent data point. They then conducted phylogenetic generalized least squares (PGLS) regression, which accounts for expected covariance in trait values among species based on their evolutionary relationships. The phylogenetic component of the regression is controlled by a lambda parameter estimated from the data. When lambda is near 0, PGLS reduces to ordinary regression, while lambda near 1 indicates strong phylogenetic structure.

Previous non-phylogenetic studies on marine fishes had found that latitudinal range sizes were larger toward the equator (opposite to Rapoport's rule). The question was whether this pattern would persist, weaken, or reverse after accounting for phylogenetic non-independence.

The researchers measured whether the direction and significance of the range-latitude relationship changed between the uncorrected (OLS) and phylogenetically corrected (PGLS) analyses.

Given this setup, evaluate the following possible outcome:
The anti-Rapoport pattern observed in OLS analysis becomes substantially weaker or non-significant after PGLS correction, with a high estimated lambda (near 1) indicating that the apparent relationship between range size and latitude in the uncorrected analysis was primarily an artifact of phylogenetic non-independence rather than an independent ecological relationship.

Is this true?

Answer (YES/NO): NO